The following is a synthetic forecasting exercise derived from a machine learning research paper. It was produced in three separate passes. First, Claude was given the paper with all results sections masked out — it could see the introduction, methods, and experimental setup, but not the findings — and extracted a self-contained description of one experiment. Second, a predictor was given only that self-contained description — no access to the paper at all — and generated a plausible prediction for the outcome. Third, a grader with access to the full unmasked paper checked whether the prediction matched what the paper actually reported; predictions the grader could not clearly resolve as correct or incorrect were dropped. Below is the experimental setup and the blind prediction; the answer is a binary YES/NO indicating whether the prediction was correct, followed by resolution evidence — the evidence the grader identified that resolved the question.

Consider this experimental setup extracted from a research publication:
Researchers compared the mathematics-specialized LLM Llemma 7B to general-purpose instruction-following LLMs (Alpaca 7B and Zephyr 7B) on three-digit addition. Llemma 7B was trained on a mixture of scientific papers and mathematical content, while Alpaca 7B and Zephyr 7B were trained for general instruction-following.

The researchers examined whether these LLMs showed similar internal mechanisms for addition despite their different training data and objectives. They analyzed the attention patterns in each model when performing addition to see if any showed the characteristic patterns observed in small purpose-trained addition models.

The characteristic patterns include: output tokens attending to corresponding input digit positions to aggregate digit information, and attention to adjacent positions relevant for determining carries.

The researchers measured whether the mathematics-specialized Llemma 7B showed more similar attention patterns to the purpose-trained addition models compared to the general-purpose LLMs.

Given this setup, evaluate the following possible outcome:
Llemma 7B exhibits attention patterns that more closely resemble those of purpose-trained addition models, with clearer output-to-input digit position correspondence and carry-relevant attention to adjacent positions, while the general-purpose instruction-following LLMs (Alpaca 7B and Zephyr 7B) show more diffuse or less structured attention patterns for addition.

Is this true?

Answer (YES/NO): NO